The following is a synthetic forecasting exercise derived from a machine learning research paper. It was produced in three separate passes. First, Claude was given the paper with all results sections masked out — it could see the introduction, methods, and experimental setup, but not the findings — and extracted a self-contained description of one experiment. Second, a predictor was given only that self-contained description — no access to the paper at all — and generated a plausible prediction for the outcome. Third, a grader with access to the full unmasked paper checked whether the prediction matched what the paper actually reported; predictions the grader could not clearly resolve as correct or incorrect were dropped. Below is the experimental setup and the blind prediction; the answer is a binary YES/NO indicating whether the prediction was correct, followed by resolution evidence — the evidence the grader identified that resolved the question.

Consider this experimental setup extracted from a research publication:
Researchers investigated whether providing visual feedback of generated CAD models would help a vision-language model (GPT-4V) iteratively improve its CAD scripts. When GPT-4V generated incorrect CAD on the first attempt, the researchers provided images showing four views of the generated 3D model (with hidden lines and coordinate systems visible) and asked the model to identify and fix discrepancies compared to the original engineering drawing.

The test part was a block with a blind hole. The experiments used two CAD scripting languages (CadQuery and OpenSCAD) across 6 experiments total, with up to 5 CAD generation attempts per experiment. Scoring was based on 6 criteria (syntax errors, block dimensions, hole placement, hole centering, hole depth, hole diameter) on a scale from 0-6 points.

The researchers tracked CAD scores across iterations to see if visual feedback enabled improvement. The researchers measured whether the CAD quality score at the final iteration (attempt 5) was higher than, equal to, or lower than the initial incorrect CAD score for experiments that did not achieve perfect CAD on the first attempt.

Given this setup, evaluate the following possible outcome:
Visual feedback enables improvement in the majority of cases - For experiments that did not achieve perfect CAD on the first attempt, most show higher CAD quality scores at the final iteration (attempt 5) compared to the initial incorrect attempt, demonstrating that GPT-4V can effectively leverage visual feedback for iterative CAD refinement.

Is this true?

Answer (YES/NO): NO